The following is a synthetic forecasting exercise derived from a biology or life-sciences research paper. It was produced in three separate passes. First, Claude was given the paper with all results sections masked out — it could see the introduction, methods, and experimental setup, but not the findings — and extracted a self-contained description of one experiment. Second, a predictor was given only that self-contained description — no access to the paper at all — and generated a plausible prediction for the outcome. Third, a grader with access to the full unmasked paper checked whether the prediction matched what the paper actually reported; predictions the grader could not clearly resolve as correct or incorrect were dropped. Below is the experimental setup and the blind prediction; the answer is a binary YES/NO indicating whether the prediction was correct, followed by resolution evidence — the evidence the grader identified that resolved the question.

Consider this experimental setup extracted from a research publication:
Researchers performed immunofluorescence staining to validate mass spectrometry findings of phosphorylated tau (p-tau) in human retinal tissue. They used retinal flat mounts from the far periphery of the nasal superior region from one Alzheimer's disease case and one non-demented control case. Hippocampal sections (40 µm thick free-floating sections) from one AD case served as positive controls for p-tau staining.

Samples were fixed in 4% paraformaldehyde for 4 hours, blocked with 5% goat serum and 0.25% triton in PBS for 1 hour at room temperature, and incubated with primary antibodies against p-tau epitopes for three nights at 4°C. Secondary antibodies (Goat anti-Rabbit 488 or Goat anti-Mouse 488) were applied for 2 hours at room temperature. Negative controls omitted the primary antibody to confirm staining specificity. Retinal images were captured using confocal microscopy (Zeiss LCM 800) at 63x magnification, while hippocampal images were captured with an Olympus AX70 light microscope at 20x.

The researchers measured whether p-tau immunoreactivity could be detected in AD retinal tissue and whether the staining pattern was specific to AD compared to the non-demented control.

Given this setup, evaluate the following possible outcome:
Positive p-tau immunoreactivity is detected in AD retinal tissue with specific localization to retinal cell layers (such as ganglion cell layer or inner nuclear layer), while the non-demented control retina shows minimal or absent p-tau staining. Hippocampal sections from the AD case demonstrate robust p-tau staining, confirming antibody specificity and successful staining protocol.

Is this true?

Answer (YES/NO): NO